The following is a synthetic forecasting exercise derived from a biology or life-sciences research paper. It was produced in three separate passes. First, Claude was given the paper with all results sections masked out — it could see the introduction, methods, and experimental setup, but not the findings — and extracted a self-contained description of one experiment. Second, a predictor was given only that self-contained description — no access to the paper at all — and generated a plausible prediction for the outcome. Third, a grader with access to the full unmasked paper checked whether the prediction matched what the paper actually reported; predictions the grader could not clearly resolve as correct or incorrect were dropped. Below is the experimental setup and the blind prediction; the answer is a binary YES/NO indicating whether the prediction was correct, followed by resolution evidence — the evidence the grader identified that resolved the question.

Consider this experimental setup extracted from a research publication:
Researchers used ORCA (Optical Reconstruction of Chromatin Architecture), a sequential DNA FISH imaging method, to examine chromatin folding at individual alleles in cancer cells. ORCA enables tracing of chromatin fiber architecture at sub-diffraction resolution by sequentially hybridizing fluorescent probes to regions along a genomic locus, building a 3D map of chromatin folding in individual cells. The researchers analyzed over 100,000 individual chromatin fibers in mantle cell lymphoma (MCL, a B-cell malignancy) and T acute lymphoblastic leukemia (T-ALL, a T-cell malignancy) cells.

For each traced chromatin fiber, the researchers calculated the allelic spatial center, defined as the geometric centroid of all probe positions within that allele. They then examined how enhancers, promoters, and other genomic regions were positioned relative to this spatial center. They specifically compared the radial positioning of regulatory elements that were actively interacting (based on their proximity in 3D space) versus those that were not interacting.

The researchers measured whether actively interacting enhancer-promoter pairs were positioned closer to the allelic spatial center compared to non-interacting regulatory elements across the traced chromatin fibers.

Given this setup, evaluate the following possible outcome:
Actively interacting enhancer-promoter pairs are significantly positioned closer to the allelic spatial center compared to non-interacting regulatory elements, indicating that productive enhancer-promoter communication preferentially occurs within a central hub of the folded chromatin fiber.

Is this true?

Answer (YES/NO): YES